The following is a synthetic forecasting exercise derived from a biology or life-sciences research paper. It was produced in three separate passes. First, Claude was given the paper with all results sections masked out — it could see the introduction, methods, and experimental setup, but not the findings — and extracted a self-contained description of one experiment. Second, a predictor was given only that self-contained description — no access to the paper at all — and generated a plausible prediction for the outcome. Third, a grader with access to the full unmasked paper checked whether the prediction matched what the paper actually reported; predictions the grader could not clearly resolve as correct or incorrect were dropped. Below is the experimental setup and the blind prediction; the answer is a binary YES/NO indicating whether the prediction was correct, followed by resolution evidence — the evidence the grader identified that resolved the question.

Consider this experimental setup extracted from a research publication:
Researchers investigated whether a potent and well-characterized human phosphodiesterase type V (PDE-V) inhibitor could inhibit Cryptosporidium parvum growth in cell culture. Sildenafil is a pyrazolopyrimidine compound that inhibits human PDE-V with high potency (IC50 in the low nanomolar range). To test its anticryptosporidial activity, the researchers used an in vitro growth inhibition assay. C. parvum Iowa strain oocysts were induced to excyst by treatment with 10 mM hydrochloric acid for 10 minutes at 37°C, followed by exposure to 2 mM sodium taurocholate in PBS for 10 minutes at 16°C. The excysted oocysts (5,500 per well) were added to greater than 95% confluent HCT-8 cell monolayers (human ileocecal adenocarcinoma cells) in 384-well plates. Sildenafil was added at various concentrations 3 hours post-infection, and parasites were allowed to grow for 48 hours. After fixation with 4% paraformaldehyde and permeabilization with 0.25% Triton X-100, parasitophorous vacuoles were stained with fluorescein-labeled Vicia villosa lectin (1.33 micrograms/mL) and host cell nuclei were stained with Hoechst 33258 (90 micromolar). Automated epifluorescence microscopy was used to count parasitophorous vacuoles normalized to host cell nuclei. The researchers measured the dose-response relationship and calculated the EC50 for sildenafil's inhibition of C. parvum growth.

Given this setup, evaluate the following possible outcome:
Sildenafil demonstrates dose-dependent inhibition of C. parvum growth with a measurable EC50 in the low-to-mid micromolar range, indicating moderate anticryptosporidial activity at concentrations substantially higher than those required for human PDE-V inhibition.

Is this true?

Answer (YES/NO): NO